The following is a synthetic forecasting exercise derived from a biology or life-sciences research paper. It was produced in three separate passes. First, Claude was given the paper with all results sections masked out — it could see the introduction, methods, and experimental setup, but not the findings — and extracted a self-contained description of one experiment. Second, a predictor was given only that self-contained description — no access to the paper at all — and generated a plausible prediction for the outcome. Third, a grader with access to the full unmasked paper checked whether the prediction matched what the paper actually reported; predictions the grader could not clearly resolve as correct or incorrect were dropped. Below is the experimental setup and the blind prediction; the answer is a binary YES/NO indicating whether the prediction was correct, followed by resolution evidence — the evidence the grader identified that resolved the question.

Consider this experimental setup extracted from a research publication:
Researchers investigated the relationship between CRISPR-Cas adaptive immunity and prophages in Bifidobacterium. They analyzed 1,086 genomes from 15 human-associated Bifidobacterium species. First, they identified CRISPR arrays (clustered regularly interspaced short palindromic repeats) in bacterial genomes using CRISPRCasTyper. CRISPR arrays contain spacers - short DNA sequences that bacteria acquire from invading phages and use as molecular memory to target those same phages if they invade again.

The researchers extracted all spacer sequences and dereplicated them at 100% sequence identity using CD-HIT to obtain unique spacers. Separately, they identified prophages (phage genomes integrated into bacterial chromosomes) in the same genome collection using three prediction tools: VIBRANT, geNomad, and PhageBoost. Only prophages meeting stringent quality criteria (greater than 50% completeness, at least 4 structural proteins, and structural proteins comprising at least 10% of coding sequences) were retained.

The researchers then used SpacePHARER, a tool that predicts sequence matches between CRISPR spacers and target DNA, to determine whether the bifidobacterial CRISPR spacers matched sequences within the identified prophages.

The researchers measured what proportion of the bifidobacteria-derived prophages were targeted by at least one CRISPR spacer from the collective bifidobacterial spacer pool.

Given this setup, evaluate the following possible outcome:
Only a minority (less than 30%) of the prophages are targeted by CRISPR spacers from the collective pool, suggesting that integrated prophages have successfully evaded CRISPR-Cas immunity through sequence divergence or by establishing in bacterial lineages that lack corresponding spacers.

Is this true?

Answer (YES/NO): NO